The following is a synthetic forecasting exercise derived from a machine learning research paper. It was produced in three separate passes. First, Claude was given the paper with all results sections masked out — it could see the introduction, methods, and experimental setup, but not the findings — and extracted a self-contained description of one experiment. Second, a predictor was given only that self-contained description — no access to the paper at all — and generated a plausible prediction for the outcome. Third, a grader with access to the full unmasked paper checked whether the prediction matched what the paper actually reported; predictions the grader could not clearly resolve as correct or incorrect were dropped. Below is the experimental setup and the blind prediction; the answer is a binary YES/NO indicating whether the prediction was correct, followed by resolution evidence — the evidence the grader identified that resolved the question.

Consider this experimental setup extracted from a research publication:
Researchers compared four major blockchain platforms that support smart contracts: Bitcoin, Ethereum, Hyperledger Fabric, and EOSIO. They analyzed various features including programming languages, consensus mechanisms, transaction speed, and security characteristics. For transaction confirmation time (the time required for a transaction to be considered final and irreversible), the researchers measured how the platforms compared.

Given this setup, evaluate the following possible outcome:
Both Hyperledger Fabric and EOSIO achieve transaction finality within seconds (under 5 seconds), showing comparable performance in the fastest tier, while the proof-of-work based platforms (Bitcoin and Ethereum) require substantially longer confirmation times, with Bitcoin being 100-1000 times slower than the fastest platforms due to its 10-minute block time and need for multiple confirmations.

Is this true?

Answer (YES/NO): NO